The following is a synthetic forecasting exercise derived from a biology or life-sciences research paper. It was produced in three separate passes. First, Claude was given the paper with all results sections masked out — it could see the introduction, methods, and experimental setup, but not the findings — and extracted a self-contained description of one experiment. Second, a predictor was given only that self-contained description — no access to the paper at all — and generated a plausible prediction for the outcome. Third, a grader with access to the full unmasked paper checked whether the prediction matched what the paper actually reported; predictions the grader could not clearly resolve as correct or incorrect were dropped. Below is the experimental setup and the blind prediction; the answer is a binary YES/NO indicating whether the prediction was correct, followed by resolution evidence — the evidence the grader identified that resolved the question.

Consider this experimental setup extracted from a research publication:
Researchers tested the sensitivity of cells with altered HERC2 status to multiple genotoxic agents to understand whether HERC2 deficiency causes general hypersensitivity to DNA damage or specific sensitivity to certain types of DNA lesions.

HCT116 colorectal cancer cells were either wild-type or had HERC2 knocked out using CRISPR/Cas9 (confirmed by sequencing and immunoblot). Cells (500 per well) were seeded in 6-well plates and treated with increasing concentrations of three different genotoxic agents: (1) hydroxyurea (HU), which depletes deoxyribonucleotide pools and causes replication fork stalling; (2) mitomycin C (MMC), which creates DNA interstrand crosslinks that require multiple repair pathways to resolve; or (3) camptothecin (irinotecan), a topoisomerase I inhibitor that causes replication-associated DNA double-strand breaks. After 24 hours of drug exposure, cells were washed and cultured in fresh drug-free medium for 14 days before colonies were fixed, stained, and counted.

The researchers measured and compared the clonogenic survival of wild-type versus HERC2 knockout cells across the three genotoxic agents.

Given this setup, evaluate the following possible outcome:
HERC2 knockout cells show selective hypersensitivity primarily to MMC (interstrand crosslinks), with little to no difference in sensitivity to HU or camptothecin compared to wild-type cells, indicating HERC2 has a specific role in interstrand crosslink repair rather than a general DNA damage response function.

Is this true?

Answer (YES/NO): YES